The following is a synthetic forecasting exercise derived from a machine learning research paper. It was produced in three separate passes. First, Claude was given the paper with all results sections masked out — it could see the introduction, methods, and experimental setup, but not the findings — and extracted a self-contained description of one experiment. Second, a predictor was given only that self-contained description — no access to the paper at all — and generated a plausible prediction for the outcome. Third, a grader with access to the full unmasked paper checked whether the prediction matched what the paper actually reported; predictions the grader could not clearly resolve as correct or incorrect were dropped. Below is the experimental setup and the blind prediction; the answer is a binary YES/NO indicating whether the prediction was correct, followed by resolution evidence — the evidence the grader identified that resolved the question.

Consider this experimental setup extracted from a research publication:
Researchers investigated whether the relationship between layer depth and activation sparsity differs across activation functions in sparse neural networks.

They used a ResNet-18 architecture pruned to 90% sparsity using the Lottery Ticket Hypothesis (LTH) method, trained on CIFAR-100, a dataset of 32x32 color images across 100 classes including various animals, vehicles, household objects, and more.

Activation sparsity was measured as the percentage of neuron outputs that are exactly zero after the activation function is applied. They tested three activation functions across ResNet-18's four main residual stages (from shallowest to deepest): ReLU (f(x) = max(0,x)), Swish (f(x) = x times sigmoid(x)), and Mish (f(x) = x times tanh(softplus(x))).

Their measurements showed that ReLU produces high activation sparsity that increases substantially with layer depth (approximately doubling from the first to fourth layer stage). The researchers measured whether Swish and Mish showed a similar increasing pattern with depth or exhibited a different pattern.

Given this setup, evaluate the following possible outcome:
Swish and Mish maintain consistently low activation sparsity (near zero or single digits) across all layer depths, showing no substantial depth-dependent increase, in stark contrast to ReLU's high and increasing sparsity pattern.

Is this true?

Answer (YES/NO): YES